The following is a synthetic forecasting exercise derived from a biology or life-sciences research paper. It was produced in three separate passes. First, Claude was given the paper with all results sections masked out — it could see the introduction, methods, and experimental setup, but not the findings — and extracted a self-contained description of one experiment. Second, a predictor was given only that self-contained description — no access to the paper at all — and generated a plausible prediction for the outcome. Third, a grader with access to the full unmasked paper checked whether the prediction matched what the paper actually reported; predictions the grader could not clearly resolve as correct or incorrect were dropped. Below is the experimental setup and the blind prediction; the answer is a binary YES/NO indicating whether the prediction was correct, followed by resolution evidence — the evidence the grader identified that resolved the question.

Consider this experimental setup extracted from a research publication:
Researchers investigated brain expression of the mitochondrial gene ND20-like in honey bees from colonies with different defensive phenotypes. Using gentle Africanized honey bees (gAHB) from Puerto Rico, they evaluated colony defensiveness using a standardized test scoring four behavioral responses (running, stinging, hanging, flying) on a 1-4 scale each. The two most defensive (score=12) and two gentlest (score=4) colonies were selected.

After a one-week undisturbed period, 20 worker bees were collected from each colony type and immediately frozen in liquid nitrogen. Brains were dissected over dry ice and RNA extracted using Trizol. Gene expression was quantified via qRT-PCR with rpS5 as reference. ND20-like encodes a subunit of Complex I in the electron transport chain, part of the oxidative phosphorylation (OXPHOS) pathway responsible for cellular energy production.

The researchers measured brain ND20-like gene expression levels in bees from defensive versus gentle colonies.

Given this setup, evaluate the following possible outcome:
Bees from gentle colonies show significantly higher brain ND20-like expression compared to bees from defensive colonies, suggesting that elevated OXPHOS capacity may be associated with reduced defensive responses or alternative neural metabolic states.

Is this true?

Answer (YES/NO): YES